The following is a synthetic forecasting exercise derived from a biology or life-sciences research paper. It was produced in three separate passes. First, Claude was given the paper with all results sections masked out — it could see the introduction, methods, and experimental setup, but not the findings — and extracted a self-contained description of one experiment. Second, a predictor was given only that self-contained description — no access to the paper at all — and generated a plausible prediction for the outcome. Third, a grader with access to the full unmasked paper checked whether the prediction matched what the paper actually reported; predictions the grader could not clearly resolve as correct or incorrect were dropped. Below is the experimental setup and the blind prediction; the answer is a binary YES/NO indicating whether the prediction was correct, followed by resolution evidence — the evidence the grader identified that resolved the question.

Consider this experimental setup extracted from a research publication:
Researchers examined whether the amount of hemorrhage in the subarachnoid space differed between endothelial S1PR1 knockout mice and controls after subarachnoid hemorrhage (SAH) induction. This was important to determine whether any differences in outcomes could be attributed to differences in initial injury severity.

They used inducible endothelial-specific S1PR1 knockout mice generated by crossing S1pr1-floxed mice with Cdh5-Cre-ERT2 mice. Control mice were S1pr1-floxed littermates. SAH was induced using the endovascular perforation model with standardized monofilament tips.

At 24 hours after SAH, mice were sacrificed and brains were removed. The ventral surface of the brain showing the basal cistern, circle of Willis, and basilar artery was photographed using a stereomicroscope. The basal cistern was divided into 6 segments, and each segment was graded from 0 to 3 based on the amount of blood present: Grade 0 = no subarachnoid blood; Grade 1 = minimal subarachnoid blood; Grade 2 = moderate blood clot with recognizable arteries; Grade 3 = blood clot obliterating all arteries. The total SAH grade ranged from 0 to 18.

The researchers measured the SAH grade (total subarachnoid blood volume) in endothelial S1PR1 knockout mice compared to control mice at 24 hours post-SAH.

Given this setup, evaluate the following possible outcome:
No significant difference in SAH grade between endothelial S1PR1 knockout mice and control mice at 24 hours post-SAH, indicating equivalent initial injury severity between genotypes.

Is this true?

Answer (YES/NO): YES